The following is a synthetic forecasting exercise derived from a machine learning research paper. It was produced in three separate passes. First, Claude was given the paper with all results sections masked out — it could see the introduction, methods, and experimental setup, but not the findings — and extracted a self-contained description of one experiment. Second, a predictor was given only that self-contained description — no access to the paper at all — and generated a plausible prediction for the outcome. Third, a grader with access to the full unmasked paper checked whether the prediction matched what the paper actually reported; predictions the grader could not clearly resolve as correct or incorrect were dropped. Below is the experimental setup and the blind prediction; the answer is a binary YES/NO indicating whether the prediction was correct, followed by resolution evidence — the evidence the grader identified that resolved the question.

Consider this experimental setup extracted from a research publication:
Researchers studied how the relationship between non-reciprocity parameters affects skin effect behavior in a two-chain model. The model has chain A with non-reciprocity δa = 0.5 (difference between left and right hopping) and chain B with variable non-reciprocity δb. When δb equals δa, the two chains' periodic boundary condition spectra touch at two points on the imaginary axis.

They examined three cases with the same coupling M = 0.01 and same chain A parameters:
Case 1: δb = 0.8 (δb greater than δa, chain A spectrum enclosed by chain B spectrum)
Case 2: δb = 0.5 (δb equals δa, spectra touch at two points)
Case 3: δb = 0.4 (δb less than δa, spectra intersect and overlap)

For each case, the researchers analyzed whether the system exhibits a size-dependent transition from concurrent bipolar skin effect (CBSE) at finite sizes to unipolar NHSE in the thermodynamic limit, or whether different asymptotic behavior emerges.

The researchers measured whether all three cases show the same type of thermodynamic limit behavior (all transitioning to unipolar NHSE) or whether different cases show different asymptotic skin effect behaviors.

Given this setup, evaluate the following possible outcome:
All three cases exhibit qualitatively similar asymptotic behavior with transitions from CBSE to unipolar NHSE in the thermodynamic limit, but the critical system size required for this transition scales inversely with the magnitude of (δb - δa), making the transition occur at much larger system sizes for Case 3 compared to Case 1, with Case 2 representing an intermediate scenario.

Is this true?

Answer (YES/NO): NO